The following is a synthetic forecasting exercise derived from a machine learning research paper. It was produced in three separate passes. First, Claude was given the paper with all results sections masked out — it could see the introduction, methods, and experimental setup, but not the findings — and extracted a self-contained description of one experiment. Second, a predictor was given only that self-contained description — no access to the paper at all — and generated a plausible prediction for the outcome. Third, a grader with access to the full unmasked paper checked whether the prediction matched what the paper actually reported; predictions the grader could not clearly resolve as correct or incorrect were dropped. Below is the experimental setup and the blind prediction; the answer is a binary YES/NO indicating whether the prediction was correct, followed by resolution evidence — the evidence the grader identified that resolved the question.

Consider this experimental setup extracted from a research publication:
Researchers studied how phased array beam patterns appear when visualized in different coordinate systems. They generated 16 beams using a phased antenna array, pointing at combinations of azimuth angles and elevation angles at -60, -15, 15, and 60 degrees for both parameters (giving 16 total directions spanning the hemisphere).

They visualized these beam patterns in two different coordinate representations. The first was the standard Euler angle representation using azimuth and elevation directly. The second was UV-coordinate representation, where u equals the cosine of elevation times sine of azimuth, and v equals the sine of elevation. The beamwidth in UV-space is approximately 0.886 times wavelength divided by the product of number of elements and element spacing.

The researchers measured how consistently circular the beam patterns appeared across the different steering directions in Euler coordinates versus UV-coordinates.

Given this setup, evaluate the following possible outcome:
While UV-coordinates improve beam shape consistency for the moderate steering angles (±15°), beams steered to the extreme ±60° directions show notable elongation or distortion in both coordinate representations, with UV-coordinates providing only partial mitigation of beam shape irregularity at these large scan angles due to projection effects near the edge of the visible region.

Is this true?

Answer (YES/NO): NO